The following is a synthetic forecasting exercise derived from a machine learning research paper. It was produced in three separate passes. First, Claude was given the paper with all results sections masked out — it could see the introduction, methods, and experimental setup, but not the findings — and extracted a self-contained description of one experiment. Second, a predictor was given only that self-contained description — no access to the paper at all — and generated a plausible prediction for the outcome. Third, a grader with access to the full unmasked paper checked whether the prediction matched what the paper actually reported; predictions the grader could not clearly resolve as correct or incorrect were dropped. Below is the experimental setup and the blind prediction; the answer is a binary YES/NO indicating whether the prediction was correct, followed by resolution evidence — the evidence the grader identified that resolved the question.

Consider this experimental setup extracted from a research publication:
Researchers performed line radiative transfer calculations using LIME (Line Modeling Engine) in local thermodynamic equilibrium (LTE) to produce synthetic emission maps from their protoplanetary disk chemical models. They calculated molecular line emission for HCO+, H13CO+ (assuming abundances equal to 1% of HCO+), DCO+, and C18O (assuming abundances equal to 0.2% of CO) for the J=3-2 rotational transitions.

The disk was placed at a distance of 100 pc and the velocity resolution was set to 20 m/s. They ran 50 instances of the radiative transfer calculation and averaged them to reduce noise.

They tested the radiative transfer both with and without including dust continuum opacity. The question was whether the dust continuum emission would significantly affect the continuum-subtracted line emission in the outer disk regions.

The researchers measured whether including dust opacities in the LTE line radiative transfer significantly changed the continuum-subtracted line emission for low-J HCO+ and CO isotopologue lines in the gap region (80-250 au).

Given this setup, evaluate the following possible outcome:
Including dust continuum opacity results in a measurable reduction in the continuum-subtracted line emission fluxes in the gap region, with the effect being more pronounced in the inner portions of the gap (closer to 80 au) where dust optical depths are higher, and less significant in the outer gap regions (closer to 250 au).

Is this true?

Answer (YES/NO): NO